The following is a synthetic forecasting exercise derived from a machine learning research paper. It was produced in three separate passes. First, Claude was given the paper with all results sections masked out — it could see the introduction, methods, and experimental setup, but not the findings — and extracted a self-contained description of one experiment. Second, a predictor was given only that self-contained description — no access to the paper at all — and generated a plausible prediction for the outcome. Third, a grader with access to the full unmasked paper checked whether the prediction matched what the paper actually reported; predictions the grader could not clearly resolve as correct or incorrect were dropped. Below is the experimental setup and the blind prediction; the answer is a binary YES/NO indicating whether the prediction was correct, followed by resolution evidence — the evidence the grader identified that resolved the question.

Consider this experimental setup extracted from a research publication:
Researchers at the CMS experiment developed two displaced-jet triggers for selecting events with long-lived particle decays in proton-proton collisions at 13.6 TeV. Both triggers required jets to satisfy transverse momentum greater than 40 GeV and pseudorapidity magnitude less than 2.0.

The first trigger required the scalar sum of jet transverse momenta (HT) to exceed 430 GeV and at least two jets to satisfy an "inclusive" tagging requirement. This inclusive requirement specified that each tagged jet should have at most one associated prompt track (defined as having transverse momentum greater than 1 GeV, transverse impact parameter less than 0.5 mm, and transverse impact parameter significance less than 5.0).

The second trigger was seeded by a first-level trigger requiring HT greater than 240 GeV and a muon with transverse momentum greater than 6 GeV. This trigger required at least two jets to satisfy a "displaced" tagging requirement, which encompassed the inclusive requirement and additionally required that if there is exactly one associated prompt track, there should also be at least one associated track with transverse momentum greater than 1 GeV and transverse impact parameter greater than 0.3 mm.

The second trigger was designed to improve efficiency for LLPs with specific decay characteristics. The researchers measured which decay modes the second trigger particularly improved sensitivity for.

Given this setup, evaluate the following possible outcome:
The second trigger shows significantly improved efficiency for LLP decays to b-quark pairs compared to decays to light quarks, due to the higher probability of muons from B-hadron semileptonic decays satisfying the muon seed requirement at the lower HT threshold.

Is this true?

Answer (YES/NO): YES